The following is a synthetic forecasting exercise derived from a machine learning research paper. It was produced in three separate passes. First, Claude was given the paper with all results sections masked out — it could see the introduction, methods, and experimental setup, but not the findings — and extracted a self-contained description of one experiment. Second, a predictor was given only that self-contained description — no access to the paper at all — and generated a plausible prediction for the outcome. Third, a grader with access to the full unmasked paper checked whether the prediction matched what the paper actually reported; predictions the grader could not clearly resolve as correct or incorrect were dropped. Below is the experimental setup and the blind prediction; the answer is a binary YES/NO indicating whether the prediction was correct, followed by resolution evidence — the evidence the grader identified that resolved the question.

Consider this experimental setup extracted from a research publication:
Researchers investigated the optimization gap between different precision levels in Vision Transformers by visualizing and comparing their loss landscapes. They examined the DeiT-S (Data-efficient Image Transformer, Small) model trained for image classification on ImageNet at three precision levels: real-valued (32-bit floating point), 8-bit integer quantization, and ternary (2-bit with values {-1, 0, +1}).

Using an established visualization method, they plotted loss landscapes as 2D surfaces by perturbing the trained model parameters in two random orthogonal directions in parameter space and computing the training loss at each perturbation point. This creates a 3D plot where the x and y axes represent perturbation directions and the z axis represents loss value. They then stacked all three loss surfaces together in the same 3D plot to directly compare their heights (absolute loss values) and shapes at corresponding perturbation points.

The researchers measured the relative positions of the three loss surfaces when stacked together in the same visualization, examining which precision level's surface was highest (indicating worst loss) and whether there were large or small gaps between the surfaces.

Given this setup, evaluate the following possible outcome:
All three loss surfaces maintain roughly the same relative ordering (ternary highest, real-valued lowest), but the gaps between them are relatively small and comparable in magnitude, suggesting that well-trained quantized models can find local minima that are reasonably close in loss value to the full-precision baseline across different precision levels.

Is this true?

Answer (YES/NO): NO